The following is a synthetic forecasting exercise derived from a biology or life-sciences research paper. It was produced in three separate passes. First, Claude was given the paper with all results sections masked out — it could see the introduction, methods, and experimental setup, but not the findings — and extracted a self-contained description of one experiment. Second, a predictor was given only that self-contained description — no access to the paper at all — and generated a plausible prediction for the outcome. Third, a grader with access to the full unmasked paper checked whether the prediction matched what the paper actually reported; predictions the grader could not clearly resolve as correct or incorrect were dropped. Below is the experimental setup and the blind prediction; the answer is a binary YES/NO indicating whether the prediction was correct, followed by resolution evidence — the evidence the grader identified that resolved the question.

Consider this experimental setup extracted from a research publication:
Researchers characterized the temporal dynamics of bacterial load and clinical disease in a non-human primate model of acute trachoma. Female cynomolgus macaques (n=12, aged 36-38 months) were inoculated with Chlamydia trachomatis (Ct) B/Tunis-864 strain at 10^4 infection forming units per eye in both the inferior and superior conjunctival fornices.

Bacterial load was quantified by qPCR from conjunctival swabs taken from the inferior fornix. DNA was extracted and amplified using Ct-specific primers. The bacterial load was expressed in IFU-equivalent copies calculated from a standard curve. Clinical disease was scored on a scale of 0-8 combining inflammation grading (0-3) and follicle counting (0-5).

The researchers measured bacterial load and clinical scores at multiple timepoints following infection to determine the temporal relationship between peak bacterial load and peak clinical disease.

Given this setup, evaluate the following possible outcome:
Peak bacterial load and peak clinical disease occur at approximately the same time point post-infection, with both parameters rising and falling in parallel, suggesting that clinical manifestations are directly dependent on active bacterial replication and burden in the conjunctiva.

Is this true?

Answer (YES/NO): NO